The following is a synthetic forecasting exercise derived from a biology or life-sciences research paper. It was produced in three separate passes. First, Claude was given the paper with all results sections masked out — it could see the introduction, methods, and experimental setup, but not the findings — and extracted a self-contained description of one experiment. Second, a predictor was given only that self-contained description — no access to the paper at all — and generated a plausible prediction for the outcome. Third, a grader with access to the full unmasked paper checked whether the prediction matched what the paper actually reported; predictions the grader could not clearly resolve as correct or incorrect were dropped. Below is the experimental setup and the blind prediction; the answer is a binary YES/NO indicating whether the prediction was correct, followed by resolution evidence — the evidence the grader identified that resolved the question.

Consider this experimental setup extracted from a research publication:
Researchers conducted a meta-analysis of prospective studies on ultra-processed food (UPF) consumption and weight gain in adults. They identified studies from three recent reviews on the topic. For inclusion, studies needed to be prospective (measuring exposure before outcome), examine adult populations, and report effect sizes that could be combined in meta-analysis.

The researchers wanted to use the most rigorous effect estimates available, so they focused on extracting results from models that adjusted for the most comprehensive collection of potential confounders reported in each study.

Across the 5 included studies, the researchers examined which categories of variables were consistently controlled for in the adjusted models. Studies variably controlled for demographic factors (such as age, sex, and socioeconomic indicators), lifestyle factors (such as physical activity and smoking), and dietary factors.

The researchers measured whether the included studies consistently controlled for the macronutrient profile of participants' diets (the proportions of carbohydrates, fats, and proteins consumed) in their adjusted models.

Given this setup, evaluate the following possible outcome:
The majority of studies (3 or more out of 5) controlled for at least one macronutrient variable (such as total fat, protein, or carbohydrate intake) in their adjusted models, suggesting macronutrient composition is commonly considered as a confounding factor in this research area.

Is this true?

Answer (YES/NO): NO